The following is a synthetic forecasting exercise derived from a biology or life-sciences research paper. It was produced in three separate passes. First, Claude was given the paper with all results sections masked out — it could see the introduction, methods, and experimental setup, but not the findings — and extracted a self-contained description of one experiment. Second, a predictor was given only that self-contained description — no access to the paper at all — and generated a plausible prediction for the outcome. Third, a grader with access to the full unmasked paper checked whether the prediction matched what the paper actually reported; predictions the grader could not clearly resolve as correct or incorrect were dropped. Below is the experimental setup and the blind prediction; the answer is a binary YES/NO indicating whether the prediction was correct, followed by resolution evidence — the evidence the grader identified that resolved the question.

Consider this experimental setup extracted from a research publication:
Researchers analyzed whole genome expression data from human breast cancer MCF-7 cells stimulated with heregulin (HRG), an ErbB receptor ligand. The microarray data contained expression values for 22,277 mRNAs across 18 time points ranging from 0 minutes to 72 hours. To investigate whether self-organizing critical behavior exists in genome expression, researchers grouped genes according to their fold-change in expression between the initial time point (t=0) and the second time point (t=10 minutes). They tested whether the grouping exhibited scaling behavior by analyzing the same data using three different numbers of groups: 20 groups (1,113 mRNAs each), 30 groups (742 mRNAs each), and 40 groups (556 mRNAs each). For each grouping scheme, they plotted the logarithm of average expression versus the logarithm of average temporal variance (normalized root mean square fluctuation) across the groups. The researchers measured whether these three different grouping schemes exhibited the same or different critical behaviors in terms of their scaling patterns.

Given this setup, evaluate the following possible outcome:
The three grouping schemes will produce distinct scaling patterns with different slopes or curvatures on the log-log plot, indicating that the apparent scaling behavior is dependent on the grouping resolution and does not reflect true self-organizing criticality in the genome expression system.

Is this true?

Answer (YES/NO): NO